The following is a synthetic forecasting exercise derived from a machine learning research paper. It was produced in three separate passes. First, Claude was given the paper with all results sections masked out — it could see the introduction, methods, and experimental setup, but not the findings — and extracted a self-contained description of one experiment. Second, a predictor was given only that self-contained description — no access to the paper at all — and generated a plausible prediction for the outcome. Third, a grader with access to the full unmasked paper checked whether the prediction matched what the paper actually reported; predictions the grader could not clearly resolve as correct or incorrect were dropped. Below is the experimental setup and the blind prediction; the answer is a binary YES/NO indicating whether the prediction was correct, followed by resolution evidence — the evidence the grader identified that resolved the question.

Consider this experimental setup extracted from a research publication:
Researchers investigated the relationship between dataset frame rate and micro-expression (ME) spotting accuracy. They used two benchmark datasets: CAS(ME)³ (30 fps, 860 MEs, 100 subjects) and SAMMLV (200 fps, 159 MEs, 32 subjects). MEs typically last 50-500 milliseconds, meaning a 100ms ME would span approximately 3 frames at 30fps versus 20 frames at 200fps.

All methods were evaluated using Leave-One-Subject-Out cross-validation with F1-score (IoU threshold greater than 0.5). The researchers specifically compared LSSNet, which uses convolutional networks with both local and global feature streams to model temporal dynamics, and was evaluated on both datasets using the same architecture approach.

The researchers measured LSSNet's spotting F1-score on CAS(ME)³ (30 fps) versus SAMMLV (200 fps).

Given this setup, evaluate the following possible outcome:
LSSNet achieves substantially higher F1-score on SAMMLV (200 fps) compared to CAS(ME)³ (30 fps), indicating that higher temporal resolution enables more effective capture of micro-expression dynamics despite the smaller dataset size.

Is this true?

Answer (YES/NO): YES